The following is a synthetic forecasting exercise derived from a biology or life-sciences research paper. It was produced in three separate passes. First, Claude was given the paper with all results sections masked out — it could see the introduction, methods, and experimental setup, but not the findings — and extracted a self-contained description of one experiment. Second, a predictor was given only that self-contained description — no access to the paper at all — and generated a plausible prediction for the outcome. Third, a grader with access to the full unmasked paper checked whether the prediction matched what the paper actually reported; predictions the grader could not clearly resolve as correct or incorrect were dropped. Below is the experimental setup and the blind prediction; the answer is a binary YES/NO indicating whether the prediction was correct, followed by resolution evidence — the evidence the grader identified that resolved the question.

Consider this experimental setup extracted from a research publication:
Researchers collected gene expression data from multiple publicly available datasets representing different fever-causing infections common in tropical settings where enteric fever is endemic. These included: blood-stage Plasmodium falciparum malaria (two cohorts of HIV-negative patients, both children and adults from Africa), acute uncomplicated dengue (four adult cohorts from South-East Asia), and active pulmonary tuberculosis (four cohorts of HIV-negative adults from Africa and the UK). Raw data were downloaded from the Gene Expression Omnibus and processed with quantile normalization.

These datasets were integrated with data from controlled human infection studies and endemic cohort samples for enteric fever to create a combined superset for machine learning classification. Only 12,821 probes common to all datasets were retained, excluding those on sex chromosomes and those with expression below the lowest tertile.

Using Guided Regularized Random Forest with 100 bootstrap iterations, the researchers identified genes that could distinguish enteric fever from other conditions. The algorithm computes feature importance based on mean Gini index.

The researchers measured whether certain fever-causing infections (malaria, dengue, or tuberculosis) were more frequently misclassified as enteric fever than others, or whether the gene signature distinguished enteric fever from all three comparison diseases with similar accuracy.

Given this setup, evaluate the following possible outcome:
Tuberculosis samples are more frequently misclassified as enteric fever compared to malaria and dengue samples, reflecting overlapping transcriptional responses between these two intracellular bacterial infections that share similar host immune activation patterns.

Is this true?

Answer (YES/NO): YES